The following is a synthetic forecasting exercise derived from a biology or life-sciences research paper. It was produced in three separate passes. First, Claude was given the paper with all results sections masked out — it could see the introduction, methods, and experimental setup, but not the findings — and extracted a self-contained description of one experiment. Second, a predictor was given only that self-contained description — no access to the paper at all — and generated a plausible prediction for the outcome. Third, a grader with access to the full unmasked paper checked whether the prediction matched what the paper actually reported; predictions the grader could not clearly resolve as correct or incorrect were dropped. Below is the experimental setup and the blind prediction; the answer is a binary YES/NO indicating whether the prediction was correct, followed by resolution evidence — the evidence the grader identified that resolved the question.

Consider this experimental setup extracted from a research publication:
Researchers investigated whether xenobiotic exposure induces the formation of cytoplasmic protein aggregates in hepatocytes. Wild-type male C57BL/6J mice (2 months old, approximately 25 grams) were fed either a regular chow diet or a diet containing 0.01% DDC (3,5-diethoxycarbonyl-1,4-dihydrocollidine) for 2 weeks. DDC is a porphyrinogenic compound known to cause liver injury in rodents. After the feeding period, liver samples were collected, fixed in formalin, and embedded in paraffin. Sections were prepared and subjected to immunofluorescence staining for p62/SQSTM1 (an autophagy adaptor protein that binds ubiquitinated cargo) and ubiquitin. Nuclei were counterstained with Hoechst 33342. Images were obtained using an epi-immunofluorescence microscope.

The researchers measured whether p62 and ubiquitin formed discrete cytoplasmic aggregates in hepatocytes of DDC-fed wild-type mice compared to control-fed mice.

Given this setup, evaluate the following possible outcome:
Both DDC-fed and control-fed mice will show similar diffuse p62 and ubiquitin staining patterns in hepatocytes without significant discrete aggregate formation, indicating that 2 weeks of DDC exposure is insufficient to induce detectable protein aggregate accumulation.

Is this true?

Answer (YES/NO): NO